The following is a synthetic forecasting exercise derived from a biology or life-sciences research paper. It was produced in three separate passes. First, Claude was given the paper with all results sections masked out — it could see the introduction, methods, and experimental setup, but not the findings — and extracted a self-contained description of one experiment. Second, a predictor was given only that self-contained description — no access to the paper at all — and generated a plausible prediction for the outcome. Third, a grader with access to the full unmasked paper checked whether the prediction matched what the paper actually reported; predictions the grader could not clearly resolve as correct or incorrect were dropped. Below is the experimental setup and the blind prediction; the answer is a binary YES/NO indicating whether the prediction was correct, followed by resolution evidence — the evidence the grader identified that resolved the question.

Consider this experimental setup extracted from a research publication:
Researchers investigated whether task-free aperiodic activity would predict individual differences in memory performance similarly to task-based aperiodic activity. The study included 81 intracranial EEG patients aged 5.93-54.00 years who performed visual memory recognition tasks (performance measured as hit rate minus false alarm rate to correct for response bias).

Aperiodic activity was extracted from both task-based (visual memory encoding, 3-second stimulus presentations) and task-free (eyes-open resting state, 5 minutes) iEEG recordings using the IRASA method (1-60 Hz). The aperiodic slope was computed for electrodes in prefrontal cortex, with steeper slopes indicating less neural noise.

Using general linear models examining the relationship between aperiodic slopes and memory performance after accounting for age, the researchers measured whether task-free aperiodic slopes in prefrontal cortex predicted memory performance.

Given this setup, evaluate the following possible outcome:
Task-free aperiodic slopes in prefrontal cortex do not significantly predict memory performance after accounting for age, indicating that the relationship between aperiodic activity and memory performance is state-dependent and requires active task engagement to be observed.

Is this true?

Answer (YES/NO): YES